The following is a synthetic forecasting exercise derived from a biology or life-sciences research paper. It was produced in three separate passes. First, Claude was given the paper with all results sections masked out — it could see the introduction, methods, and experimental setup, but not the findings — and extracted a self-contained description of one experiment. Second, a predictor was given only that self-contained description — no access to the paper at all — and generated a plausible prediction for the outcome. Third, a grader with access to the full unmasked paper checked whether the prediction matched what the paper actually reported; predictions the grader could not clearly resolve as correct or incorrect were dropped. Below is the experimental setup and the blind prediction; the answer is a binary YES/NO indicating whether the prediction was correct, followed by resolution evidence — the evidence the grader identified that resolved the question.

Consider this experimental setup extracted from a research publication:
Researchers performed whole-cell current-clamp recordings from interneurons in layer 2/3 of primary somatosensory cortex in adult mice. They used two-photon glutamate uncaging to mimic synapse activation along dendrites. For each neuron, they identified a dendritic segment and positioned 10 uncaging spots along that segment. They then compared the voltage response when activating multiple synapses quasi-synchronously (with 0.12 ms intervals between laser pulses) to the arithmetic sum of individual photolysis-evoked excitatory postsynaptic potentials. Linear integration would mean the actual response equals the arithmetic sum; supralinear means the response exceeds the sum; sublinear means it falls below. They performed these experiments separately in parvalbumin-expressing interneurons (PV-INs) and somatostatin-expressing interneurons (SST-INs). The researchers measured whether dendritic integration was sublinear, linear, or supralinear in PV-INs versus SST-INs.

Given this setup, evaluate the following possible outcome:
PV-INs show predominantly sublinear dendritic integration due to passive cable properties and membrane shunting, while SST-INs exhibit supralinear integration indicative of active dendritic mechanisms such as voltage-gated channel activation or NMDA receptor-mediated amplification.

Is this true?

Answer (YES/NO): YES